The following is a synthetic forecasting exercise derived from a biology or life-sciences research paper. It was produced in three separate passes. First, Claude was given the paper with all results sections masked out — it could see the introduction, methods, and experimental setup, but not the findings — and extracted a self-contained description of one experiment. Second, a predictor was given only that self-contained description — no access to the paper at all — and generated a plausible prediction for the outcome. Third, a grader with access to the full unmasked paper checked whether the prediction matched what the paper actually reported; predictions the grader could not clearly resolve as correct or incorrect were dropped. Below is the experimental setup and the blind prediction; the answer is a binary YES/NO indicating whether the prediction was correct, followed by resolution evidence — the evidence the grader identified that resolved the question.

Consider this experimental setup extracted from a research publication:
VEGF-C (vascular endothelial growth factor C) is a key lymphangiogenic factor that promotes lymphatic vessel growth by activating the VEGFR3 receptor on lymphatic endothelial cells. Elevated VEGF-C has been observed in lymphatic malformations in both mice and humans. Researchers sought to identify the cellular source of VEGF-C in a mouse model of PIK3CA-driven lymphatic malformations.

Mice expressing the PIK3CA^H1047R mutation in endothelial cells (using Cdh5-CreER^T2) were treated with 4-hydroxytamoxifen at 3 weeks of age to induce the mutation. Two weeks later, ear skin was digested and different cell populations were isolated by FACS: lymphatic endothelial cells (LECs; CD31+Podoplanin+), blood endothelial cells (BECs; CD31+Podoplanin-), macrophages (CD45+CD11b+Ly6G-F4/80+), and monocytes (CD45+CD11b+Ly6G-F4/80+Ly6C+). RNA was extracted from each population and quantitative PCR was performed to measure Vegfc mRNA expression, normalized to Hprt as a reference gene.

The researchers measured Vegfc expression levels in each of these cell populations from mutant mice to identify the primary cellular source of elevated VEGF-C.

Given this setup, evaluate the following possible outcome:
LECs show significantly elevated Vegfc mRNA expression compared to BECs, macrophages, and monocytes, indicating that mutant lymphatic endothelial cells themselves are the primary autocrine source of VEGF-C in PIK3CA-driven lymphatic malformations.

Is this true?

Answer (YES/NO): NO